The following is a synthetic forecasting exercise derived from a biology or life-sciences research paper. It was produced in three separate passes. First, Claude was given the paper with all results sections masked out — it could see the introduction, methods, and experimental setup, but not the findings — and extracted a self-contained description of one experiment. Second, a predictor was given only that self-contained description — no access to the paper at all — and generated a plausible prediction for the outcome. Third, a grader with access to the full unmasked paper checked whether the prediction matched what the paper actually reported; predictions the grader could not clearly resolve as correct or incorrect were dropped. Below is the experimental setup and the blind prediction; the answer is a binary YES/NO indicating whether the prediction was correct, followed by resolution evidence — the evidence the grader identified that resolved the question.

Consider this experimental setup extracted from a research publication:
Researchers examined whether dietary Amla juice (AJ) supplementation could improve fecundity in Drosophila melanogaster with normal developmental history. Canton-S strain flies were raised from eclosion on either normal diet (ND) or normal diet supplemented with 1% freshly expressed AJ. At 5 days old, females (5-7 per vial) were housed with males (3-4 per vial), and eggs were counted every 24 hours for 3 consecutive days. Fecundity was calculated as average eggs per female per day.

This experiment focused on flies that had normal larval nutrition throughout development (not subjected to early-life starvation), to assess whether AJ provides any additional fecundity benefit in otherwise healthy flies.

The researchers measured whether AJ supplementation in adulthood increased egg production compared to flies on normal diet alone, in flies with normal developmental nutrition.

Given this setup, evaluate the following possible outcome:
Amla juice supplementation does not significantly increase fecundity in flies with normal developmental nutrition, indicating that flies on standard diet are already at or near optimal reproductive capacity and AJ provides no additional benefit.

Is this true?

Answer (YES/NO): YES